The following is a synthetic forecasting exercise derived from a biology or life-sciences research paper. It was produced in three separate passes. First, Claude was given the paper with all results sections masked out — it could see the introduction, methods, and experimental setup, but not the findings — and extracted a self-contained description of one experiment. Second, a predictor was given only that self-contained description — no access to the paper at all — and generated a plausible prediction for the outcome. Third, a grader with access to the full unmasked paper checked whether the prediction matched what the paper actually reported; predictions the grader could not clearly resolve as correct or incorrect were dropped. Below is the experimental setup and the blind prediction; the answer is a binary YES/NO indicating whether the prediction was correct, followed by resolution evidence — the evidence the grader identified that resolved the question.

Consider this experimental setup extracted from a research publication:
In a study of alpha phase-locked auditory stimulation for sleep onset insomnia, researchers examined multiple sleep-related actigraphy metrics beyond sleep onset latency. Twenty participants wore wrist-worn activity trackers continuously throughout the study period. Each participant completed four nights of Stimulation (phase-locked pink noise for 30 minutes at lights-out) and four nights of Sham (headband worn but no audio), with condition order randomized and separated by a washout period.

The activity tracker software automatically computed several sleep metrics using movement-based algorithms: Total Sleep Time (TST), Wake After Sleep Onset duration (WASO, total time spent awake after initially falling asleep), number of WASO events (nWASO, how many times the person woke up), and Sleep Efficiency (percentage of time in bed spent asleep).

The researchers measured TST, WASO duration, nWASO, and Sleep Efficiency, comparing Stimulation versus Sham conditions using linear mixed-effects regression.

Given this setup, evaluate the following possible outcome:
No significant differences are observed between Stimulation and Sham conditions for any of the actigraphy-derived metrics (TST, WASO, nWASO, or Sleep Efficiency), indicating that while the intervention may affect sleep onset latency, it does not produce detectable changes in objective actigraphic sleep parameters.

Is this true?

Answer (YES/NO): NO